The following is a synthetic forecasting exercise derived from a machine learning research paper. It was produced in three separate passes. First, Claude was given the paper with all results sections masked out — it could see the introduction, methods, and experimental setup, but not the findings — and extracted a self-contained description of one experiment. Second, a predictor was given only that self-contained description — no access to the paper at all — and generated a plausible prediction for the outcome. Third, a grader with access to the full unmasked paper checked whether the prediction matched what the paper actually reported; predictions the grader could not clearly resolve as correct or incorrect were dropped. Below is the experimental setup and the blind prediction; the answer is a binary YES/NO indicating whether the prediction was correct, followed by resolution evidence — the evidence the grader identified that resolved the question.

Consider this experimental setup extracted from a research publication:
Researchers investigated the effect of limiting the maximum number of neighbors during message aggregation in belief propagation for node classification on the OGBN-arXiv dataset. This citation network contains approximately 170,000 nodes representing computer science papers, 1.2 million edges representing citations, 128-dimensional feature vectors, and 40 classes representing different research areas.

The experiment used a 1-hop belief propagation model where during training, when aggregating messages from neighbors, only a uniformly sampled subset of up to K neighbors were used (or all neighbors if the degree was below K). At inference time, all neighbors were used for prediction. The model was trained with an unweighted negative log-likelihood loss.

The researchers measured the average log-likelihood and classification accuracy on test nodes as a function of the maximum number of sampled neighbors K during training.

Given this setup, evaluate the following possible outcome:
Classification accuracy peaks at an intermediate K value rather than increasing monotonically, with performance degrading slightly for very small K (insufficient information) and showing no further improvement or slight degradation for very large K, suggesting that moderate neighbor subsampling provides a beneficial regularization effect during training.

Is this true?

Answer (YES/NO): NO